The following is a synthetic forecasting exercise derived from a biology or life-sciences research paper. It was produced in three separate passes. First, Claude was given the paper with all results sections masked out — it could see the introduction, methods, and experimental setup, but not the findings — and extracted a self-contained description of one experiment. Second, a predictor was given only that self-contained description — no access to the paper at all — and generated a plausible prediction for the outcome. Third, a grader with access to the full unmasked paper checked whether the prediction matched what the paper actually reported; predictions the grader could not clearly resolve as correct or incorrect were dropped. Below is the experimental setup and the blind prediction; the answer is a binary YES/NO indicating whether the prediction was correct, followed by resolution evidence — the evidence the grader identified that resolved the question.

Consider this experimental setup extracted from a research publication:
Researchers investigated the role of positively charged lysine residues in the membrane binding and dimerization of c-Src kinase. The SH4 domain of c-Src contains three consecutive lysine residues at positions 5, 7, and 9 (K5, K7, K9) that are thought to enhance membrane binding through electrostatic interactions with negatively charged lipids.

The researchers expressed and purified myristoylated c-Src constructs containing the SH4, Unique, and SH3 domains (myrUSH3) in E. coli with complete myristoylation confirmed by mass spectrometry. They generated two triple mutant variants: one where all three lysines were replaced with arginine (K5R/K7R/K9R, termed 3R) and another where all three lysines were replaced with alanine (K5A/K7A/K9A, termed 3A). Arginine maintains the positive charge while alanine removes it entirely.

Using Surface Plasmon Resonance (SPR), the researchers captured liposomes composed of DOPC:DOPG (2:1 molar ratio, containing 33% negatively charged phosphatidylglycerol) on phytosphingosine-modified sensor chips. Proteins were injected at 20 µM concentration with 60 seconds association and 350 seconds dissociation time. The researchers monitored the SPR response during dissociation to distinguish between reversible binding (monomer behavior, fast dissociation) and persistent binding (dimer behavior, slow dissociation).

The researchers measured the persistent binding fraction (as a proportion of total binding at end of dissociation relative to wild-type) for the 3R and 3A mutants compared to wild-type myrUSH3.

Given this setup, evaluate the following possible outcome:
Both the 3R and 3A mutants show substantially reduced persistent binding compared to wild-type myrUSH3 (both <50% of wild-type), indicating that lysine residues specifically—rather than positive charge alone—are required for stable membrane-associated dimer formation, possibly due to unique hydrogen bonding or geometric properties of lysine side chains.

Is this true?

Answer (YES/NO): NO